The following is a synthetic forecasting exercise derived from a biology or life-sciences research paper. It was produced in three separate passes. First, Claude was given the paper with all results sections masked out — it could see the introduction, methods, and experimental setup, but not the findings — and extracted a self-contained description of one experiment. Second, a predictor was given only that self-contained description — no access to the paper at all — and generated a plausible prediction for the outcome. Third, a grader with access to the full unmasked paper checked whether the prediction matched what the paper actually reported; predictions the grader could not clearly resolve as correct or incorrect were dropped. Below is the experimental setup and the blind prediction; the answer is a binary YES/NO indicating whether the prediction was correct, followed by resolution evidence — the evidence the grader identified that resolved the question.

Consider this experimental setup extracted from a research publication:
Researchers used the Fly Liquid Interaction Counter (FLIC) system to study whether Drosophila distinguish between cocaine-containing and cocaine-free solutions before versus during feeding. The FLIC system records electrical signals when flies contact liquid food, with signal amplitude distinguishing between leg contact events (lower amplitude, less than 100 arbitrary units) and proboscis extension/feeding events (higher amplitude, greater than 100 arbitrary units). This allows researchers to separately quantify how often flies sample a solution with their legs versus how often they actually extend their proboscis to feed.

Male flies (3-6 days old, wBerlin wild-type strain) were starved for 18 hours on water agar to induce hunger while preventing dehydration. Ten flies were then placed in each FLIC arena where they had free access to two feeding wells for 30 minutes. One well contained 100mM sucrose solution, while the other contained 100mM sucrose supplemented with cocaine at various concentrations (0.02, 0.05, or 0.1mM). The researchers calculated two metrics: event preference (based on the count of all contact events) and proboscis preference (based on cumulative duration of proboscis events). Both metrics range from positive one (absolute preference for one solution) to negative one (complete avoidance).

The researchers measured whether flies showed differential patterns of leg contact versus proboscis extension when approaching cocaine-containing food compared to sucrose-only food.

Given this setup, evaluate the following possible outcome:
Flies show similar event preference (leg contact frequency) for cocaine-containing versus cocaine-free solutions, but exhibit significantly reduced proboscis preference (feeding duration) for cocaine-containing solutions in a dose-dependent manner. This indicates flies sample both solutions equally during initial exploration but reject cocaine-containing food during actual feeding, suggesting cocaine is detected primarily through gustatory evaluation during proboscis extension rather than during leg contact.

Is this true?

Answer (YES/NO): NO